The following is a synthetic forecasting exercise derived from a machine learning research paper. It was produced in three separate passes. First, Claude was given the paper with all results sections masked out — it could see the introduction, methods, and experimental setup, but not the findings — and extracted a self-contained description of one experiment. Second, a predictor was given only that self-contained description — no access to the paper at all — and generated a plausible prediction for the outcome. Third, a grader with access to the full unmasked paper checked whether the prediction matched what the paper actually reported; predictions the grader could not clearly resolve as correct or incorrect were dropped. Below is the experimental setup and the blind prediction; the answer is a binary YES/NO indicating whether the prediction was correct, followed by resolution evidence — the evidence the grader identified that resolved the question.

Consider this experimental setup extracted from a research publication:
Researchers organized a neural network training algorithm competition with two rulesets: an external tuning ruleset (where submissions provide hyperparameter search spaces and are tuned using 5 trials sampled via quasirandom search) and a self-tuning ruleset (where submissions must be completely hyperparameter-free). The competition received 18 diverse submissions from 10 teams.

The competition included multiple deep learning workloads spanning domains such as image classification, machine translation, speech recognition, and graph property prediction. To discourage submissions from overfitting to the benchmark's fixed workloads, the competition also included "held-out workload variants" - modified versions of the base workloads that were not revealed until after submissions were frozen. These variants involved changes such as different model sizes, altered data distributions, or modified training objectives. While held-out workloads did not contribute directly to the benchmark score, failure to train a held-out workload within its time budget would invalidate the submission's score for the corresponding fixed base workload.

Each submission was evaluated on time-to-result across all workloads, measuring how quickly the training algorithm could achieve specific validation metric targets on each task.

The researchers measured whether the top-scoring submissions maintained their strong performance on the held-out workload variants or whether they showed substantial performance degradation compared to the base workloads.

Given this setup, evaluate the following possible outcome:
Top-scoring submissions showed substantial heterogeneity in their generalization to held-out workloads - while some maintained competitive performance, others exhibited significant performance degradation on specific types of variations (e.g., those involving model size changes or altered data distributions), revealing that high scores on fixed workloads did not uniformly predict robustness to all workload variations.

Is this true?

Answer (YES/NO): NO